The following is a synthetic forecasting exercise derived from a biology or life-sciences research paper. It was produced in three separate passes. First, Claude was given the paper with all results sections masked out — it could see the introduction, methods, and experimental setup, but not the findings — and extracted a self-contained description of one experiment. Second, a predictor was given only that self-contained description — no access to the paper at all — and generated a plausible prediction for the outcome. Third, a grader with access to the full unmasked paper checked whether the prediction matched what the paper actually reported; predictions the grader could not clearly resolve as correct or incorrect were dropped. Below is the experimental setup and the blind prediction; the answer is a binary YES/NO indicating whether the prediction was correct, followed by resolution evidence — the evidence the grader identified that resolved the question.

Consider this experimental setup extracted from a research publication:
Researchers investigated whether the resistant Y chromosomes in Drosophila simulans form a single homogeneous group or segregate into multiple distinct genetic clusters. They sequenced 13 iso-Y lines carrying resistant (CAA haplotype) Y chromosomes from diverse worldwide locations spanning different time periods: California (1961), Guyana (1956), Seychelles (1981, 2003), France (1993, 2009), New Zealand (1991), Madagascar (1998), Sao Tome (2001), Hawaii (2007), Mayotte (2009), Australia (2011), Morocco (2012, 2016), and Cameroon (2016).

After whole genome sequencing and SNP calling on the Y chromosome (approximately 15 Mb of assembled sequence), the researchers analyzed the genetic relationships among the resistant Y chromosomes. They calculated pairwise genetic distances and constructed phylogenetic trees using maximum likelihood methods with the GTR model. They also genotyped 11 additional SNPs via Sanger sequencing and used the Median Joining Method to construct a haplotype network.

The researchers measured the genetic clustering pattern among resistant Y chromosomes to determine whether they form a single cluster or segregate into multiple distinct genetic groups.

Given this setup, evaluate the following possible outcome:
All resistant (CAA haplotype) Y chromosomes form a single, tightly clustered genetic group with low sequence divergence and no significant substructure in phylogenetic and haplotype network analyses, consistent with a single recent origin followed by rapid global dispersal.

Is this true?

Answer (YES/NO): NO